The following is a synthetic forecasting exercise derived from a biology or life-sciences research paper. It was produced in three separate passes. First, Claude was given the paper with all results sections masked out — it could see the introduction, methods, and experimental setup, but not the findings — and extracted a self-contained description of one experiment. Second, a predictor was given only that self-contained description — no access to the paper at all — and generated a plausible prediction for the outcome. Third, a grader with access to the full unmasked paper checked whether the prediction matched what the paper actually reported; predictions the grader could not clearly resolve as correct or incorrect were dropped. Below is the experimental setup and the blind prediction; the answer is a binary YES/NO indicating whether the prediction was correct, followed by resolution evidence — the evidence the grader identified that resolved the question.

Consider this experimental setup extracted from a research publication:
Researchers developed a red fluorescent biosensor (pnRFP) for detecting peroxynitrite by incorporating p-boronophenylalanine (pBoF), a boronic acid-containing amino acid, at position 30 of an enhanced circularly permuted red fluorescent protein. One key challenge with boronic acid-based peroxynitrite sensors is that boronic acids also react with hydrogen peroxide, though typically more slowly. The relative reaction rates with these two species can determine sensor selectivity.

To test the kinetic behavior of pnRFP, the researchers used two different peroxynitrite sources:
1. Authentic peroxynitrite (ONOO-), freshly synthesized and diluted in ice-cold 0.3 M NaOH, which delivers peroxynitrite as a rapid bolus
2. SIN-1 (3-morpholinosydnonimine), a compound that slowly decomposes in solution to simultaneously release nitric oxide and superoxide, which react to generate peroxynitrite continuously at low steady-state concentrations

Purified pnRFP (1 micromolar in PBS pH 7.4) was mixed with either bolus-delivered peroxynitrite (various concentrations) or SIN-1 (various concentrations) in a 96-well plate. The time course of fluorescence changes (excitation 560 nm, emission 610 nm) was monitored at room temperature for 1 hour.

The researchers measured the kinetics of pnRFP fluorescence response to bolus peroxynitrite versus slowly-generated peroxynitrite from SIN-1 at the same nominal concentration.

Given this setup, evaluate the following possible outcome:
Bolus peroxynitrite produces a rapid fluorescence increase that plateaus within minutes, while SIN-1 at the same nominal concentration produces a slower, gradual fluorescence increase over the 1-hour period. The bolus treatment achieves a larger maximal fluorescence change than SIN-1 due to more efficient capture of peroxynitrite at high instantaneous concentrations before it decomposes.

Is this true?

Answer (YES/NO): NO